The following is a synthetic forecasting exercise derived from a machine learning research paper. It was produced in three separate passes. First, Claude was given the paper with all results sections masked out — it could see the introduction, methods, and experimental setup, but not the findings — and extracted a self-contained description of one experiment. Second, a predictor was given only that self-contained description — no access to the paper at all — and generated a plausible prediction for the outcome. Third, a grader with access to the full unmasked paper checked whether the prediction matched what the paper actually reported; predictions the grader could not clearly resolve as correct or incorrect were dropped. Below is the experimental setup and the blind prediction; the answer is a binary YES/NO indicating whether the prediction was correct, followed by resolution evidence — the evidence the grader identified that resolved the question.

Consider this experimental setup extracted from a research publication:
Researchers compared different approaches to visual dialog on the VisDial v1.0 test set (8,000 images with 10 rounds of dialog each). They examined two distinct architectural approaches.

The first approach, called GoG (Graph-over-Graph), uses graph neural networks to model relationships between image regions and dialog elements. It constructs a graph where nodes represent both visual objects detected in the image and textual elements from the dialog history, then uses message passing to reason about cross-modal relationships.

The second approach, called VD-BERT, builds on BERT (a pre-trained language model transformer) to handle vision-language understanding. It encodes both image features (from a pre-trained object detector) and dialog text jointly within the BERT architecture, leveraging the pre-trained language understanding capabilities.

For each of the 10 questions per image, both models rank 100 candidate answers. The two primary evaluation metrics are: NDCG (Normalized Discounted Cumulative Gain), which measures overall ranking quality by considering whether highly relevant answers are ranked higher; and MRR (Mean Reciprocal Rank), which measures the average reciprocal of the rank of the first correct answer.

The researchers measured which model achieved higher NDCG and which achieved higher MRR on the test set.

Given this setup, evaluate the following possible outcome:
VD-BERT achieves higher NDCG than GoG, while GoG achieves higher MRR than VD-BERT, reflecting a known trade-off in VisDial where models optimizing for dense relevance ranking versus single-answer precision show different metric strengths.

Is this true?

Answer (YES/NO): NO